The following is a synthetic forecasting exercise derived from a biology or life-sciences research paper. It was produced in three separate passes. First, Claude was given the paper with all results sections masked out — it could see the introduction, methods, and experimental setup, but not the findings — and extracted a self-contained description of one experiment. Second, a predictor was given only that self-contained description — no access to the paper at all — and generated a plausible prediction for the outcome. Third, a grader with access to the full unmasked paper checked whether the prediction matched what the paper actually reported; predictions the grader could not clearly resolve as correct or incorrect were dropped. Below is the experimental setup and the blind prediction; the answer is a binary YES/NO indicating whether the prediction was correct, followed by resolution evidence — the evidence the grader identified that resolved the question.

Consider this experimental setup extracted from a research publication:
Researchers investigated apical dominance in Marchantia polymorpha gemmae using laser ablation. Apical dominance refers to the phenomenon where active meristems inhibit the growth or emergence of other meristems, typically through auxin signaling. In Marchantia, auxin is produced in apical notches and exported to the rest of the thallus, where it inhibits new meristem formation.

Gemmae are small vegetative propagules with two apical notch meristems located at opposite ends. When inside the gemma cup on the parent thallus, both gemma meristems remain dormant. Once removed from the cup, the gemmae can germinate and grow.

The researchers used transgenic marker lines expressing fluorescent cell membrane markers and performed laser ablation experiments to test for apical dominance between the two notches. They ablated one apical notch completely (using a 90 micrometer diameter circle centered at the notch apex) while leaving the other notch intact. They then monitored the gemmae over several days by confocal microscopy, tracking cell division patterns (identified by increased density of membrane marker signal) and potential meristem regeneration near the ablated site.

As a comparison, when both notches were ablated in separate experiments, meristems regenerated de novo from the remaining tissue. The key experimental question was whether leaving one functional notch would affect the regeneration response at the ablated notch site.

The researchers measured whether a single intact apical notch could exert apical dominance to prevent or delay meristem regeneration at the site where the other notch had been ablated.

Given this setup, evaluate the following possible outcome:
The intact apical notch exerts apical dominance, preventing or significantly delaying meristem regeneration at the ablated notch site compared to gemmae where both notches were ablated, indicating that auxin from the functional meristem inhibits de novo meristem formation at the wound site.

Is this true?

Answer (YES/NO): YES